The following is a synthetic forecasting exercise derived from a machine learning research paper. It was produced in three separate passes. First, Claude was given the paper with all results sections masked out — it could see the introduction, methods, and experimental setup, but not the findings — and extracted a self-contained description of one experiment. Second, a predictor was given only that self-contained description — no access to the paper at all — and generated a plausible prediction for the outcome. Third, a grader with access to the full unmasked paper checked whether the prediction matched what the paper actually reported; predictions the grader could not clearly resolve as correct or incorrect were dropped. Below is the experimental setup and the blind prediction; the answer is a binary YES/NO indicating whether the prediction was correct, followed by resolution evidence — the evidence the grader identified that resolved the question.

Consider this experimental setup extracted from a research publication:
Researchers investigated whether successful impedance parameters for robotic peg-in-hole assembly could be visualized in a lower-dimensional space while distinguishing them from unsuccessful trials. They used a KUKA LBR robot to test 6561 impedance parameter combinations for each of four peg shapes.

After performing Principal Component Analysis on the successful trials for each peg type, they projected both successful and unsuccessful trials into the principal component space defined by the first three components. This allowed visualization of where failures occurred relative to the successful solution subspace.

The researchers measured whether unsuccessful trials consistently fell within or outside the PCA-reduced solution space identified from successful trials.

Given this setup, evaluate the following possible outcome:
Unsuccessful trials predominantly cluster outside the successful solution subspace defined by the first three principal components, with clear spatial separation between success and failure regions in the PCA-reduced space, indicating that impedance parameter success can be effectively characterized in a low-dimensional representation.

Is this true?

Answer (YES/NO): NO